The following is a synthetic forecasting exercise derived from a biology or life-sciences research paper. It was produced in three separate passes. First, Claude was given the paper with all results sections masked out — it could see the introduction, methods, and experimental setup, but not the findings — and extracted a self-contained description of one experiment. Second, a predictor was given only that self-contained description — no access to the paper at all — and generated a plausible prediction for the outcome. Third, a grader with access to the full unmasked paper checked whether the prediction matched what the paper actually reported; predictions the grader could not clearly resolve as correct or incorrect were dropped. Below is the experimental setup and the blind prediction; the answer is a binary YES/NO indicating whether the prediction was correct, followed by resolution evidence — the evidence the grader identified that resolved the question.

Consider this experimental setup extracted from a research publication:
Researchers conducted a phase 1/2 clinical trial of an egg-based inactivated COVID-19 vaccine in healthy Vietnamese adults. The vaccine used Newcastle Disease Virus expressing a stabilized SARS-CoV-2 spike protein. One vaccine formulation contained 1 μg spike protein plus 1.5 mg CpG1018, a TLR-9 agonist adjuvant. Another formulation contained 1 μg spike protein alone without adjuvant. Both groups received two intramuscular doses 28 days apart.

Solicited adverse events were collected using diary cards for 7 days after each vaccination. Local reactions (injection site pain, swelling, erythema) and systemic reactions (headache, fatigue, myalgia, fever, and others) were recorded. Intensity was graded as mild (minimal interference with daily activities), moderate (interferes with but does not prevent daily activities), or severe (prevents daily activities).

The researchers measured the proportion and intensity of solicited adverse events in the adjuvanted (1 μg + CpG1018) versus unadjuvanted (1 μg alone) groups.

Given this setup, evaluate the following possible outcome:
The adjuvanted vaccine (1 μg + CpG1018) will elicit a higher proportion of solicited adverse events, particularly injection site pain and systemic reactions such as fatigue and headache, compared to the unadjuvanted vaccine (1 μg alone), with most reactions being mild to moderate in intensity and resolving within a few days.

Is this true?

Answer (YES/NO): NO